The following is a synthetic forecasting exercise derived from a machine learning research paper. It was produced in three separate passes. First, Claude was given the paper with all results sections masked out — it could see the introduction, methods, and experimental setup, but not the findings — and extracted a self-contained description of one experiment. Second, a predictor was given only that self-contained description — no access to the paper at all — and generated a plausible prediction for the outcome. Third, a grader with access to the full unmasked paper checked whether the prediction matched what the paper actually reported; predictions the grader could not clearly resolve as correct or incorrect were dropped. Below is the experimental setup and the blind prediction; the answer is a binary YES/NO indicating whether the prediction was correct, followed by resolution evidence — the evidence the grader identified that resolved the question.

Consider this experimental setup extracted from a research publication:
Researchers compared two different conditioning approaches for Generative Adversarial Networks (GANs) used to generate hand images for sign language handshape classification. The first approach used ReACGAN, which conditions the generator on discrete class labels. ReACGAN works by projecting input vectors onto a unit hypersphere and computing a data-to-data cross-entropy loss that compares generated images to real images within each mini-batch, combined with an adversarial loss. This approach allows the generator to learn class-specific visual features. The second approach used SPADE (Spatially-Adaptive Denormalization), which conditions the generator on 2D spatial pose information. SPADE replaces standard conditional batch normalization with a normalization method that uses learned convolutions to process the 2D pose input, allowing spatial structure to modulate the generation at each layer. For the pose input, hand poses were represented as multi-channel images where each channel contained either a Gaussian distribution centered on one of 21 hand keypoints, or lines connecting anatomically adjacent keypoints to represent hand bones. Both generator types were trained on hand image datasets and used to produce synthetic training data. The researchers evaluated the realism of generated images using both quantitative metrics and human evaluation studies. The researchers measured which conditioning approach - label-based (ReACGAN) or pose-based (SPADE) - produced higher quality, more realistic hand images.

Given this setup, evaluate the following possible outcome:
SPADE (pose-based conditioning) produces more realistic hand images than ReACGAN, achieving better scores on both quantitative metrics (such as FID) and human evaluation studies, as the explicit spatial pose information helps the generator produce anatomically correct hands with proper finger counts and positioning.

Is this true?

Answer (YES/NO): NO